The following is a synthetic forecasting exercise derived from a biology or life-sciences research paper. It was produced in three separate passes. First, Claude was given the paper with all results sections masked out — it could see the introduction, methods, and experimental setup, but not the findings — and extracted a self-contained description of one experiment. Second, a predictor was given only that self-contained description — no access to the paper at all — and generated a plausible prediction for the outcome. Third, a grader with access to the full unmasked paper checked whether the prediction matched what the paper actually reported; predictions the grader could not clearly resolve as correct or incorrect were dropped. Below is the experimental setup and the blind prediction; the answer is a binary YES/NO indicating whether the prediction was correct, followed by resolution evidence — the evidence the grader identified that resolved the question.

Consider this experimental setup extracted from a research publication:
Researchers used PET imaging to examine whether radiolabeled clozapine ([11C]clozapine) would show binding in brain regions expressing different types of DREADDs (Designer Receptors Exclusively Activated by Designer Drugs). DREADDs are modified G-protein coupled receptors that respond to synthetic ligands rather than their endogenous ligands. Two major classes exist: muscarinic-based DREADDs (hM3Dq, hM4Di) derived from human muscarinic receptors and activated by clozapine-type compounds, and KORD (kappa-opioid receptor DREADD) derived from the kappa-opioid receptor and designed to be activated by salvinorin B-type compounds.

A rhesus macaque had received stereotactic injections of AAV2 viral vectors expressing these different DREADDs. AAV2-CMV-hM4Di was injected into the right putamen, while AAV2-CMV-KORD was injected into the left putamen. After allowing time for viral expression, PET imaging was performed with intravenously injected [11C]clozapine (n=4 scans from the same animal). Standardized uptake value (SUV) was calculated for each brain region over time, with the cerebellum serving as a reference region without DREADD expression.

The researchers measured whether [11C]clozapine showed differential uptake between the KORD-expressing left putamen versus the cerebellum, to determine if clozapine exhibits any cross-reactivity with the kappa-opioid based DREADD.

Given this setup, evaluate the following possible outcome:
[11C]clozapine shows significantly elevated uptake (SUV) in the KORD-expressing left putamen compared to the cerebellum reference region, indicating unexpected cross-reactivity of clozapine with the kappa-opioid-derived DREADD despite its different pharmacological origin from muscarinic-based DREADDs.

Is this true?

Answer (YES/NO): NO